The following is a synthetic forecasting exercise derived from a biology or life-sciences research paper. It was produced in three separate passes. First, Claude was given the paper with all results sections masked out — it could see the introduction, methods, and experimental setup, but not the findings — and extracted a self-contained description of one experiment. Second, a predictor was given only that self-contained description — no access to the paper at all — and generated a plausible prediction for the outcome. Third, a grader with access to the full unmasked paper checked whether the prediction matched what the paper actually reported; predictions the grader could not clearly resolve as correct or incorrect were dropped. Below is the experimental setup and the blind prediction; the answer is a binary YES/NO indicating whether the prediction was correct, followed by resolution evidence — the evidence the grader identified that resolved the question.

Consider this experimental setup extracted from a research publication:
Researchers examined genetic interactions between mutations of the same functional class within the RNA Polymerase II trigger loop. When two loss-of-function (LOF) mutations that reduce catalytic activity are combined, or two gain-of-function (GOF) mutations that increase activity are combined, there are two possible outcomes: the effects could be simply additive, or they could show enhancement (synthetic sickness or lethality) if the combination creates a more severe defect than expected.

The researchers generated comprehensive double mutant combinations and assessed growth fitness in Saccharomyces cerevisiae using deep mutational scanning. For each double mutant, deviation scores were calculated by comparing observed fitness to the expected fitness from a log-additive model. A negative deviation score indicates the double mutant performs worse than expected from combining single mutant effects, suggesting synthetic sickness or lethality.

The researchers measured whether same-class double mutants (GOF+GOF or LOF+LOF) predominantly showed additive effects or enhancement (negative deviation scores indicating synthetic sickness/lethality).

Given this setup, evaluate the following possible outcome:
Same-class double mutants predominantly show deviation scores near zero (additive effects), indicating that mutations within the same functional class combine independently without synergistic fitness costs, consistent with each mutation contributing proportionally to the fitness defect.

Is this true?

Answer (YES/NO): NO